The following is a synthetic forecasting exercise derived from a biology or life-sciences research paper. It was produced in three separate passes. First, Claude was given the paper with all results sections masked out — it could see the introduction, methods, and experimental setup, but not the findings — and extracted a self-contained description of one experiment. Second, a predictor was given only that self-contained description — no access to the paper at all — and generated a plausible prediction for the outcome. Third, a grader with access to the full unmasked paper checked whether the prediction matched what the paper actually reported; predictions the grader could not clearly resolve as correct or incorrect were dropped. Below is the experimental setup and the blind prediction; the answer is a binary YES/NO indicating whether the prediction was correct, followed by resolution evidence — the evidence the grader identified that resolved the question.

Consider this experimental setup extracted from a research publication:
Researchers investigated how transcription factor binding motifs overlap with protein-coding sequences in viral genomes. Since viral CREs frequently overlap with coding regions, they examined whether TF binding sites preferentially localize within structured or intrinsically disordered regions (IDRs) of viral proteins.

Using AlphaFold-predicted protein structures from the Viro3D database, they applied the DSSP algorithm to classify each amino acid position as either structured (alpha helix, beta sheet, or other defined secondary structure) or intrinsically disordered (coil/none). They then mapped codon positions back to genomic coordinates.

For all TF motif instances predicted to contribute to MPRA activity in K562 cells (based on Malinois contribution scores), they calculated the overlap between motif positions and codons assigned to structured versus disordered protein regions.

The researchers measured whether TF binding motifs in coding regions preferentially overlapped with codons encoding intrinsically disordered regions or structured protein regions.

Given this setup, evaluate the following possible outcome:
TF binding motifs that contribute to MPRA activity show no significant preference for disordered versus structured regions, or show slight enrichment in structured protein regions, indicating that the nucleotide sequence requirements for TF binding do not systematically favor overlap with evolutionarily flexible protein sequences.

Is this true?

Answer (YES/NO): NO